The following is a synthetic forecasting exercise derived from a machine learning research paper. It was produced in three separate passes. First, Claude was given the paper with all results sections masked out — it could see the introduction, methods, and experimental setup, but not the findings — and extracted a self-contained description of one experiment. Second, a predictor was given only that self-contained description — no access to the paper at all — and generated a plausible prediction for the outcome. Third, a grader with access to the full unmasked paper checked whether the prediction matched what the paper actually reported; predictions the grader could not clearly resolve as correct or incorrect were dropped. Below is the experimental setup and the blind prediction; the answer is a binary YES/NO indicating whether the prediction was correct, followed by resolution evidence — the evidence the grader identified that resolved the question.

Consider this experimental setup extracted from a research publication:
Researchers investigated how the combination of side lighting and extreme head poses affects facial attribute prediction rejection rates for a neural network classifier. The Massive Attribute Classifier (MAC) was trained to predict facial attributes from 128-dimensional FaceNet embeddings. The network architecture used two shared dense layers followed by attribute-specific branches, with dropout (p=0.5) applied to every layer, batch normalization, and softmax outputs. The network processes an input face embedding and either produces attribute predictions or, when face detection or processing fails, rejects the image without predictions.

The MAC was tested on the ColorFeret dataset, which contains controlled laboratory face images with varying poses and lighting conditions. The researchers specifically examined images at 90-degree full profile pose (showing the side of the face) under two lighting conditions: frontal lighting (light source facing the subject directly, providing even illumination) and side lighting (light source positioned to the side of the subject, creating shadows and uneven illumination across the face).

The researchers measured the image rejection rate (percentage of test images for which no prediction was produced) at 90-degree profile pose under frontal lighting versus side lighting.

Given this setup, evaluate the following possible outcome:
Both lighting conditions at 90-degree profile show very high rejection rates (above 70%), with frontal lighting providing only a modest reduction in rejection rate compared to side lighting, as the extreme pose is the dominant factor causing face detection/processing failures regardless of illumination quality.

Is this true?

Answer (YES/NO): NO